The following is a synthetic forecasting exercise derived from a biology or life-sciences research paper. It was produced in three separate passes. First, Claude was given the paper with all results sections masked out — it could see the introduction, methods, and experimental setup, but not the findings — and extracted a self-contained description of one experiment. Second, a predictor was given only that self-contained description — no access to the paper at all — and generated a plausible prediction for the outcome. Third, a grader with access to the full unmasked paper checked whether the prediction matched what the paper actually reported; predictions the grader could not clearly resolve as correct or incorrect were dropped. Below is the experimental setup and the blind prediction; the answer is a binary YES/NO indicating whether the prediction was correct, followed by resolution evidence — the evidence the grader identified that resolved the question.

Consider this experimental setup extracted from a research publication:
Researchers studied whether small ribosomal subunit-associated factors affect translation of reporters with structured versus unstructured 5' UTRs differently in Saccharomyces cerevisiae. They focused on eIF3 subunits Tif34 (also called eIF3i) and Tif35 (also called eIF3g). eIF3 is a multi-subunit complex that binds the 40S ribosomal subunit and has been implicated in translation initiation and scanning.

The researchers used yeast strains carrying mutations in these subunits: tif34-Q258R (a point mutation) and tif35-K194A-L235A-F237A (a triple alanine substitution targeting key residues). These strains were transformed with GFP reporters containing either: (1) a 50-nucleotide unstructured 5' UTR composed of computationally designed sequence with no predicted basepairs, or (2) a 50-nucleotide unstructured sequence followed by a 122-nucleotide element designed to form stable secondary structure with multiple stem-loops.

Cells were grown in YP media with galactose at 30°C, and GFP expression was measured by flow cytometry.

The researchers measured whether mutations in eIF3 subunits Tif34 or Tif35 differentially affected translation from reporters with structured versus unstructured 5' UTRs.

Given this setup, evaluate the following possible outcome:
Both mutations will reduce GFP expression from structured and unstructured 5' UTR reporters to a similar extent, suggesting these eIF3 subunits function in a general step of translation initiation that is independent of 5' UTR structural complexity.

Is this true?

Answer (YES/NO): NO